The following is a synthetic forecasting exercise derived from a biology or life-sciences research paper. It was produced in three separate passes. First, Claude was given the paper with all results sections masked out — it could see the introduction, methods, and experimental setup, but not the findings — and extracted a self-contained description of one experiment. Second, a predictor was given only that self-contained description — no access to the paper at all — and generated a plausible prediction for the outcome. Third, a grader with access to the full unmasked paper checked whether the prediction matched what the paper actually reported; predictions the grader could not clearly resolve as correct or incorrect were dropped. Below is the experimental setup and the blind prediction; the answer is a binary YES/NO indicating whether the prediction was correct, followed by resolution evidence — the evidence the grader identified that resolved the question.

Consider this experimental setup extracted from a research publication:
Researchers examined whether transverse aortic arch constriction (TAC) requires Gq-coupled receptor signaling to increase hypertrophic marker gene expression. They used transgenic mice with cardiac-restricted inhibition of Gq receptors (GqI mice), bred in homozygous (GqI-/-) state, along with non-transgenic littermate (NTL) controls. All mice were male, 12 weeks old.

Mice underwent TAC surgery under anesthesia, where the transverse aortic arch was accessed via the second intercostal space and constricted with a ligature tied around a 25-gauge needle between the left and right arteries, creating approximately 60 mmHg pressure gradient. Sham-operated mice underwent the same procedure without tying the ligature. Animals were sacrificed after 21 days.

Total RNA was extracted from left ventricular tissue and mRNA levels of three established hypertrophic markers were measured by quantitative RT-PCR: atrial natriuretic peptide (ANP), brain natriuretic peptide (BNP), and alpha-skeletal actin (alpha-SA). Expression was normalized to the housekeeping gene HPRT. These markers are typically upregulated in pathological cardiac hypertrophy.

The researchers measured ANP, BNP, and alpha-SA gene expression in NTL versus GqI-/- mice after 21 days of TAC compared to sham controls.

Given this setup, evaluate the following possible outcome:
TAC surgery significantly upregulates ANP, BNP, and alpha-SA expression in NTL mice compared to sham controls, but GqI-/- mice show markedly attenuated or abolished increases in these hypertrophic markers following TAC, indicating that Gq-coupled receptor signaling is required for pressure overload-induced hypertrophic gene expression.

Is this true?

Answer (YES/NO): NO